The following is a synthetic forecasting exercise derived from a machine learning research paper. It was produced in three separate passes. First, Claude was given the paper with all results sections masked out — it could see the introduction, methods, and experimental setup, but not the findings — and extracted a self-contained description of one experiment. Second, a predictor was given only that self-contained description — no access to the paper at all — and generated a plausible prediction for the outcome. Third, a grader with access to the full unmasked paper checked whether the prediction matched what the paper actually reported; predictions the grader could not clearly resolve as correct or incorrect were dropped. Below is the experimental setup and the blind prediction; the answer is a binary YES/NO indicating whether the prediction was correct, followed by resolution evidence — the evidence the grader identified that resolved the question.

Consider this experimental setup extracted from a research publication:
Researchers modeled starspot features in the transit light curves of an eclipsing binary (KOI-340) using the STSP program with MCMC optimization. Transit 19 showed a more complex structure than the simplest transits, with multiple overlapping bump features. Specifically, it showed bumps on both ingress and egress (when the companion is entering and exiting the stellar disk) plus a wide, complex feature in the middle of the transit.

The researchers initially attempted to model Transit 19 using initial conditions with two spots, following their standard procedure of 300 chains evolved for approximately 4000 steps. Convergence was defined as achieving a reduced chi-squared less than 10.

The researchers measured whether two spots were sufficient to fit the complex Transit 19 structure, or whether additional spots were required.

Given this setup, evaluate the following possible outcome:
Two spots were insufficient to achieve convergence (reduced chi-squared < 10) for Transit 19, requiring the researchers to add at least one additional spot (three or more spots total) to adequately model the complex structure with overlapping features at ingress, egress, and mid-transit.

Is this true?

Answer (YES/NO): YES